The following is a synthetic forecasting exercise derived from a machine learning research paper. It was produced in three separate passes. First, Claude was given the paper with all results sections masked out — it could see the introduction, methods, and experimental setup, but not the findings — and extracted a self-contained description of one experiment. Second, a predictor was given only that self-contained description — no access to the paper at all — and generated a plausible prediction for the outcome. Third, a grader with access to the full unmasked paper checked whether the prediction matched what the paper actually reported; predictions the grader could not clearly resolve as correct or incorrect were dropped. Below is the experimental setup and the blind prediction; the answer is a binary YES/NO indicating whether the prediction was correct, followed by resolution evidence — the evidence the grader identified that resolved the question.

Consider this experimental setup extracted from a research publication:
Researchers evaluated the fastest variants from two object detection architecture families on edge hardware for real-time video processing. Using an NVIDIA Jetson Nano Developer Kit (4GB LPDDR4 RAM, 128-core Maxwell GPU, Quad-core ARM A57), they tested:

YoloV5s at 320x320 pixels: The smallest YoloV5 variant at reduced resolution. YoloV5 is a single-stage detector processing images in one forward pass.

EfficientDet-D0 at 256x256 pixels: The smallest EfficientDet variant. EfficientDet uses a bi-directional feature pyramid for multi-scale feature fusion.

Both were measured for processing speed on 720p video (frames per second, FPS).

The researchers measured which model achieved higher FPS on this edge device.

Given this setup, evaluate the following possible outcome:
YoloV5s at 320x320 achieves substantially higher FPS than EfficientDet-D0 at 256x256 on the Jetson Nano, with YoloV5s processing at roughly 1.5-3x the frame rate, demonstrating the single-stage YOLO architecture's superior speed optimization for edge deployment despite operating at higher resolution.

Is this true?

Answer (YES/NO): YES